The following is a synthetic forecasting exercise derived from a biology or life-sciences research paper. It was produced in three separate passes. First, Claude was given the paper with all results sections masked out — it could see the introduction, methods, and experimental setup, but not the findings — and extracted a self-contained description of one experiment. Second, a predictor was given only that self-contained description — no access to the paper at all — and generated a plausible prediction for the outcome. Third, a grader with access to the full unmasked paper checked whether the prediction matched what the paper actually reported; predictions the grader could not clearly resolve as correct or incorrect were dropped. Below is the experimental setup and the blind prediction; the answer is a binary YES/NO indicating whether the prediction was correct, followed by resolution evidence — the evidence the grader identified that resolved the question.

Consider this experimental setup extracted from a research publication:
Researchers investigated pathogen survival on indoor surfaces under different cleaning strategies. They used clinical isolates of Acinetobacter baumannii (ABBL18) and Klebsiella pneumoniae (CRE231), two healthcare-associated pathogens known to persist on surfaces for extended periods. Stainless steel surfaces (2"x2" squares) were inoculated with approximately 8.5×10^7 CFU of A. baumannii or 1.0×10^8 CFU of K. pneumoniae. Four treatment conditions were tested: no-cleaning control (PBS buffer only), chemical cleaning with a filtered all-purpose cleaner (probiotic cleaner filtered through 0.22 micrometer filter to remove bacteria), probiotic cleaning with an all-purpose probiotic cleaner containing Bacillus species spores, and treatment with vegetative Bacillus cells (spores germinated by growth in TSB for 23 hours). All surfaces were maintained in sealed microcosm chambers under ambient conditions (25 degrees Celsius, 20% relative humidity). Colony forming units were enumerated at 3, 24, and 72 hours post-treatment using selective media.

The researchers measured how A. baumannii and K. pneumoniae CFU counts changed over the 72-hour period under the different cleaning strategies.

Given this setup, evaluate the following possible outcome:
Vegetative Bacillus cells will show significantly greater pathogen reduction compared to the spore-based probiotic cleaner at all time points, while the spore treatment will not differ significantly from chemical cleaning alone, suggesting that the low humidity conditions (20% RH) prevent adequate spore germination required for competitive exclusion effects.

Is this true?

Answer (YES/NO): NO